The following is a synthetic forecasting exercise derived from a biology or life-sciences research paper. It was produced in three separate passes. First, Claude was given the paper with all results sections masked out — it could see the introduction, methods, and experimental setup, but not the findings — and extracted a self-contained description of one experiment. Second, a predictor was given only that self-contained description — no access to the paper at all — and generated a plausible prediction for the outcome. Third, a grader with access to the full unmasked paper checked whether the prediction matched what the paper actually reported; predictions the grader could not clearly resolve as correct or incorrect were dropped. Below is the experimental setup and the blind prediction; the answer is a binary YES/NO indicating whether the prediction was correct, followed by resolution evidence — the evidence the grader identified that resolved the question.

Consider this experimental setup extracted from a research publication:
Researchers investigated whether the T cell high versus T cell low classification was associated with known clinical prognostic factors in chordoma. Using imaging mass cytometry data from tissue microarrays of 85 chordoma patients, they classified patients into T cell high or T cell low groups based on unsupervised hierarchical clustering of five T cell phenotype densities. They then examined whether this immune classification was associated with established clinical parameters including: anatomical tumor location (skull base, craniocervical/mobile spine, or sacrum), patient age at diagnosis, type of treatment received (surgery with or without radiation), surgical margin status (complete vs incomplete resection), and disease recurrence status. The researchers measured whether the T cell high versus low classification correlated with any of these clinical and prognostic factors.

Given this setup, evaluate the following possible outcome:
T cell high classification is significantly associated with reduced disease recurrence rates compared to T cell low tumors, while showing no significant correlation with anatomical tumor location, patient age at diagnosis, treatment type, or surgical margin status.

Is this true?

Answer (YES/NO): NO